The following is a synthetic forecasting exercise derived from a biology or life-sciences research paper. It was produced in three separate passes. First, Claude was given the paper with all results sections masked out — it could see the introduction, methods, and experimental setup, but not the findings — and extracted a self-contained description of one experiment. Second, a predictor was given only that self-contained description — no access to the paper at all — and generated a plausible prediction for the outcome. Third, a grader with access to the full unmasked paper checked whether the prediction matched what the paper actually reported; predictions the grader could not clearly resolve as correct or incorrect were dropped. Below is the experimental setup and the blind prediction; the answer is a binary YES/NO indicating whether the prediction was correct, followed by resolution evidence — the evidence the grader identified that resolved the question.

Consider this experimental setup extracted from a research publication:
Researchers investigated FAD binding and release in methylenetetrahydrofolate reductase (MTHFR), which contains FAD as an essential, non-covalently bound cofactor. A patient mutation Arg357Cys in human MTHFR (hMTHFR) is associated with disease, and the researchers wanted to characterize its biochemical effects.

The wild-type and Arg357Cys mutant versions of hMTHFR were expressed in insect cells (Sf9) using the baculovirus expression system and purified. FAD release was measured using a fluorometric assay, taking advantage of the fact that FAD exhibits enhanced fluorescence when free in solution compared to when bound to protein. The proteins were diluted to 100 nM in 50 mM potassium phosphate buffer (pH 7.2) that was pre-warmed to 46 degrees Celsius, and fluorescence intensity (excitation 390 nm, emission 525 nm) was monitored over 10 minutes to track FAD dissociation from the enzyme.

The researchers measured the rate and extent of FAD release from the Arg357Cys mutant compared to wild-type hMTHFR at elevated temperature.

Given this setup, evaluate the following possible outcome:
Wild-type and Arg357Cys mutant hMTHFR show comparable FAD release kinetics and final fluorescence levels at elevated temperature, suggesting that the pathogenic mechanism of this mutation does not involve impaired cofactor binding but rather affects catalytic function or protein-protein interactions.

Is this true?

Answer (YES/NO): YES